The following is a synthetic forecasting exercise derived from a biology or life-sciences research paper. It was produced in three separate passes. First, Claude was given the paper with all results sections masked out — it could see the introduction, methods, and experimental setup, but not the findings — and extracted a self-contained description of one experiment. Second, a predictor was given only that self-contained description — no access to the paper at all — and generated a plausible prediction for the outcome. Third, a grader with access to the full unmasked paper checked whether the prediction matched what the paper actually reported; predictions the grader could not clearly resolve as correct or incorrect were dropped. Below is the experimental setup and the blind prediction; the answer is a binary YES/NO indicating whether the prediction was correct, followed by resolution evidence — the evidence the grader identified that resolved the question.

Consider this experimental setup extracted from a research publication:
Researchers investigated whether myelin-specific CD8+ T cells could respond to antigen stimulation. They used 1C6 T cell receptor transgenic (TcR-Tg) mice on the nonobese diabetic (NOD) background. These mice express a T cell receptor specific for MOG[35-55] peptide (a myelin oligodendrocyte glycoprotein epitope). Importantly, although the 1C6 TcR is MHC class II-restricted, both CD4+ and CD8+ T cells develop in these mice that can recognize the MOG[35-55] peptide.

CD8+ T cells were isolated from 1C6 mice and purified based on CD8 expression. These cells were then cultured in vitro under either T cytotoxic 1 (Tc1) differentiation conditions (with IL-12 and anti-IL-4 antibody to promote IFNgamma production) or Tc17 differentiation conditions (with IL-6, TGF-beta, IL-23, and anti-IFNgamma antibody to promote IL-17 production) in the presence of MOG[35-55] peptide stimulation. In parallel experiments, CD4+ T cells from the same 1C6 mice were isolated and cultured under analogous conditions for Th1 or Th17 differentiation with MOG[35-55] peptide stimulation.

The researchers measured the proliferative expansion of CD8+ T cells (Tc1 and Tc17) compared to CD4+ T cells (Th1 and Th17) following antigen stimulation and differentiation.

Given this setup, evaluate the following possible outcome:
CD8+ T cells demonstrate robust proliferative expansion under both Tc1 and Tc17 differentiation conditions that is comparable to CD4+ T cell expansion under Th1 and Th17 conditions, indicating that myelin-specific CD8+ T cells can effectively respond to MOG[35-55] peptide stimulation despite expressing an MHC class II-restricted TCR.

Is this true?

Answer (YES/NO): NO